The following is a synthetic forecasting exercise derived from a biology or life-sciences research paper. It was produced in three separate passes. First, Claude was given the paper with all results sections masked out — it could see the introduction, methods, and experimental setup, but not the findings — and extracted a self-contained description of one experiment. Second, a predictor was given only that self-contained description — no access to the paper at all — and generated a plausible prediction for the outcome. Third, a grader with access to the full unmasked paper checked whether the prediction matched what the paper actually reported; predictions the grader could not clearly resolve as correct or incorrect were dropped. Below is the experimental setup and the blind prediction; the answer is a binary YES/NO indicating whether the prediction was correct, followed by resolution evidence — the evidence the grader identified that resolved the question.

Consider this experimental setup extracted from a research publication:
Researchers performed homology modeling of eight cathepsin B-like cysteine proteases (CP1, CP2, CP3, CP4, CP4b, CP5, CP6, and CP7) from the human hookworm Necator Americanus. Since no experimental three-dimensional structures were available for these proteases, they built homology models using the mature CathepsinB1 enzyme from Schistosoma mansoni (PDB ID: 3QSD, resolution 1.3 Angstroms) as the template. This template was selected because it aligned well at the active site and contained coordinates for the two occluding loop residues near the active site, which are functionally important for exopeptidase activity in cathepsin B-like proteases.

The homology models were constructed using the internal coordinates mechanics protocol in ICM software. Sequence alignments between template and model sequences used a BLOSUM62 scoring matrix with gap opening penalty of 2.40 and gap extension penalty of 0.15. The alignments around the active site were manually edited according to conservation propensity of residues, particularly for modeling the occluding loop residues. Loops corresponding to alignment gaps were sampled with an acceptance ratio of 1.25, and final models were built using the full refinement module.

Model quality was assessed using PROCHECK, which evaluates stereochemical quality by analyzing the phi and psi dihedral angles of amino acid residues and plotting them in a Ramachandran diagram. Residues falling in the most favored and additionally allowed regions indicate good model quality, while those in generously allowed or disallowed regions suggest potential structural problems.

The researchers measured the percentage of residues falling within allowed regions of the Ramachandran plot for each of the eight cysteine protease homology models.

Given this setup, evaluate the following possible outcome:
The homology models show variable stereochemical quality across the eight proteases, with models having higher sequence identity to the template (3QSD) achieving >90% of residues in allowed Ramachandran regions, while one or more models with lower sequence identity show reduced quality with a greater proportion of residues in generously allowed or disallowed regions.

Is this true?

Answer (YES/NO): NO